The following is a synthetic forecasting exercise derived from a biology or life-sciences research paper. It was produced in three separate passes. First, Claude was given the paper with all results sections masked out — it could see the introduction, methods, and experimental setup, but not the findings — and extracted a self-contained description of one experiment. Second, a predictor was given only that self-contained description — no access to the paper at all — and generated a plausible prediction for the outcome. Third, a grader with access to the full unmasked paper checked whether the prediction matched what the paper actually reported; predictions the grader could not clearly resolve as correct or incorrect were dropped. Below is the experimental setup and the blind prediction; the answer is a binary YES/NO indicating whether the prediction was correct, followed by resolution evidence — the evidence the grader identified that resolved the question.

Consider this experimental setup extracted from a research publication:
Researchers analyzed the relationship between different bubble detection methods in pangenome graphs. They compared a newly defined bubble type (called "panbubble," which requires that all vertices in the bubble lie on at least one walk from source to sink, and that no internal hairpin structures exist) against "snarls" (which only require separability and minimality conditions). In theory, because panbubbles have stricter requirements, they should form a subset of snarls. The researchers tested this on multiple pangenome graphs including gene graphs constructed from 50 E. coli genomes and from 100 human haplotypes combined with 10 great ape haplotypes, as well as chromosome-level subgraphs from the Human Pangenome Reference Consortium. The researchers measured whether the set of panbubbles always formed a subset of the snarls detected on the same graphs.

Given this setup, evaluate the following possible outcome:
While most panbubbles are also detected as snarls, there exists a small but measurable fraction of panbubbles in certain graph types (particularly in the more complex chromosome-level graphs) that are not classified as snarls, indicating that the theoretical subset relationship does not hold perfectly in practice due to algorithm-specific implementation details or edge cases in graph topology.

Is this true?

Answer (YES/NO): NO